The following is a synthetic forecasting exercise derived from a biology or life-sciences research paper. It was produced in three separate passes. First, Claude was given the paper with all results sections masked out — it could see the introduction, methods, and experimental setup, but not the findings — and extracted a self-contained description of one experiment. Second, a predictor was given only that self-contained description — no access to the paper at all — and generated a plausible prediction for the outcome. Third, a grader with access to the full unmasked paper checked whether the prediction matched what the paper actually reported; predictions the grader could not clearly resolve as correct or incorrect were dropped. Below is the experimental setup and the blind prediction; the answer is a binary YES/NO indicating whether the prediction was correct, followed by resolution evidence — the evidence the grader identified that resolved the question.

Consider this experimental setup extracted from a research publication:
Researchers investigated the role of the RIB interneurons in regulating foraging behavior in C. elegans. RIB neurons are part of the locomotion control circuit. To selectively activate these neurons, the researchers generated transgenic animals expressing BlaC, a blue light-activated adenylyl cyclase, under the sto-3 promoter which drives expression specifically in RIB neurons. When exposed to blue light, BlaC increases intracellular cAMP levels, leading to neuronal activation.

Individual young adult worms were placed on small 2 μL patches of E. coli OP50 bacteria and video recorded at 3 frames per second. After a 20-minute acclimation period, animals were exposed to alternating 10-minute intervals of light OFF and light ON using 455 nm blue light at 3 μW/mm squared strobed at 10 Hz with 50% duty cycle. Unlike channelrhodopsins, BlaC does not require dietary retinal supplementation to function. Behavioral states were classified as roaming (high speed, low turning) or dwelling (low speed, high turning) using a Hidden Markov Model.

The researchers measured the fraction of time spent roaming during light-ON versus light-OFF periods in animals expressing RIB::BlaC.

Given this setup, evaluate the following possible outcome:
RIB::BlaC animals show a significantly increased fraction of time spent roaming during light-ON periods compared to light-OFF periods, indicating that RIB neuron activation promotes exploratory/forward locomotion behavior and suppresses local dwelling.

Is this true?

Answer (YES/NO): YES